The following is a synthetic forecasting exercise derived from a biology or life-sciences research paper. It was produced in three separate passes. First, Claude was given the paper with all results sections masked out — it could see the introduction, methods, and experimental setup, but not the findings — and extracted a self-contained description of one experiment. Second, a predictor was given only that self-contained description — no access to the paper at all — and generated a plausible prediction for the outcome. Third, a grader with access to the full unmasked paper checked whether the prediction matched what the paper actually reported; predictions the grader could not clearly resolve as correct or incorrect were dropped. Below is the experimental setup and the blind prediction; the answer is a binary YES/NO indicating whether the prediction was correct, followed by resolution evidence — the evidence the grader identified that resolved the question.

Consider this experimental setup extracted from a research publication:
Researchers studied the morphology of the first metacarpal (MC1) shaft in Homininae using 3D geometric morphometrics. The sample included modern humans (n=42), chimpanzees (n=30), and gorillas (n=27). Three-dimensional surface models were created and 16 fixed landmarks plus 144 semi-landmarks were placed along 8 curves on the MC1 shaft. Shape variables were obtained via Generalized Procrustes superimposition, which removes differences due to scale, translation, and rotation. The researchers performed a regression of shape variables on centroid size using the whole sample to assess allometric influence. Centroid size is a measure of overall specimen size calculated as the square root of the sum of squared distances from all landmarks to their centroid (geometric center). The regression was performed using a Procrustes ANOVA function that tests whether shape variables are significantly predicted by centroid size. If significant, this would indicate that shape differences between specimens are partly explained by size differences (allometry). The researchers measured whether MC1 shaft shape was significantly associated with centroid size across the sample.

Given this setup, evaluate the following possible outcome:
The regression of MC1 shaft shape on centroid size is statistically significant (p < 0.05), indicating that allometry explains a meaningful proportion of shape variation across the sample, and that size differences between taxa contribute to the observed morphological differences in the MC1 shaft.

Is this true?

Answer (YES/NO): NO